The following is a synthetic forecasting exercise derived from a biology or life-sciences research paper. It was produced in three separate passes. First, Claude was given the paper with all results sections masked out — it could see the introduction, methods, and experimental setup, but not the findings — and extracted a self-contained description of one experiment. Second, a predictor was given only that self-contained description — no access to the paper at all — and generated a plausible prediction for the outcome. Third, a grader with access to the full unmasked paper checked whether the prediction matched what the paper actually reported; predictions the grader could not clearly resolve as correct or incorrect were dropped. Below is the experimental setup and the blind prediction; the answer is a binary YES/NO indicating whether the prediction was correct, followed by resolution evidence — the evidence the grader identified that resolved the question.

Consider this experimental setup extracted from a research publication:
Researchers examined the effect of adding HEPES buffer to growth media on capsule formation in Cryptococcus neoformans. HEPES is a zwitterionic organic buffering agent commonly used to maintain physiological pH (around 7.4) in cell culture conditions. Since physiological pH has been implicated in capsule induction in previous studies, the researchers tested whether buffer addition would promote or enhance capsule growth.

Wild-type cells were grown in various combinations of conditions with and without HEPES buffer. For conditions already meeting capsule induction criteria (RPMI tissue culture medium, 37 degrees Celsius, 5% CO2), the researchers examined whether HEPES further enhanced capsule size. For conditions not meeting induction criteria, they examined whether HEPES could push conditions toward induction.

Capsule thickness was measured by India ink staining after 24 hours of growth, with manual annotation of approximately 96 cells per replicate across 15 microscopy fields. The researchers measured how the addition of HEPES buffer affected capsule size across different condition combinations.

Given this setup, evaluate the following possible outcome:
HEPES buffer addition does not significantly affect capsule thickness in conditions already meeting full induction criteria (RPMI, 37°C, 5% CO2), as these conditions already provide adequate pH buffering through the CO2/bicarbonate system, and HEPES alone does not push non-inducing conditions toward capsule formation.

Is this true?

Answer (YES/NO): YES